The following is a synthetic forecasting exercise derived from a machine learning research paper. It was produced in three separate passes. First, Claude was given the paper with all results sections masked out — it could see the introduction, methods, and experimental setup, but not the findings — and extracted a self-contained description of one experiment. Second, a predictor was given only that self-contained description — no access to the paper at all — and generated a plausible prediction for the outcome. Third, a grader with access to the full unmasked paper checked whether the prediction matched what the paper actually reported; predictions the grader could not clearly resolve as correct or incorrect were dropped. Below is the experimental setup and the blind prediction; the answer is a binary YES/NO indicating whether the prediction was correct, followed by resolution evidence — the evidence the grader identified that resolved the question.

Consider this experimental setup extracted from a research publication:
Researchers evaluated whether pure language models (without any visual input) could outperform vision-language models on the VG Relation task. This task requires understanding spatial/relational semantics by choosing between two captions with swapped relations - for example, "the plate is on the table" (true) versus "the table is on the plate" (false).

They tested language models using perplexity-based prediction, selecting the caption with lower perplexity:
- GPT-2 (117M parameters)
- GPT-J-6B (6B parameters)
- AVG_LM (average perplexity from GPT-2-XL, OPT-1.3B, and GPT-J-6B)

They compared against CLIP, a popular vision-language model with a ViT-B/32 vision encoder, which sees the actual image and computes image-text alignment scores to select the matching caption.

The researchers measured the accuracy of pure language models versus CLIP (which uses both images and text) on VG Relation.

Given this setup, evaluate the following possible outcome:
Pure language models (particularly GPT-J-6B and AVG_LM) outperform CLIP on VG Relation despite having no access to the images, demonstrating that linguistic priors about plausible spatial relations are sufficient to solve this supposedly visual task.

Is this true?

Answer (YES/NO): YES